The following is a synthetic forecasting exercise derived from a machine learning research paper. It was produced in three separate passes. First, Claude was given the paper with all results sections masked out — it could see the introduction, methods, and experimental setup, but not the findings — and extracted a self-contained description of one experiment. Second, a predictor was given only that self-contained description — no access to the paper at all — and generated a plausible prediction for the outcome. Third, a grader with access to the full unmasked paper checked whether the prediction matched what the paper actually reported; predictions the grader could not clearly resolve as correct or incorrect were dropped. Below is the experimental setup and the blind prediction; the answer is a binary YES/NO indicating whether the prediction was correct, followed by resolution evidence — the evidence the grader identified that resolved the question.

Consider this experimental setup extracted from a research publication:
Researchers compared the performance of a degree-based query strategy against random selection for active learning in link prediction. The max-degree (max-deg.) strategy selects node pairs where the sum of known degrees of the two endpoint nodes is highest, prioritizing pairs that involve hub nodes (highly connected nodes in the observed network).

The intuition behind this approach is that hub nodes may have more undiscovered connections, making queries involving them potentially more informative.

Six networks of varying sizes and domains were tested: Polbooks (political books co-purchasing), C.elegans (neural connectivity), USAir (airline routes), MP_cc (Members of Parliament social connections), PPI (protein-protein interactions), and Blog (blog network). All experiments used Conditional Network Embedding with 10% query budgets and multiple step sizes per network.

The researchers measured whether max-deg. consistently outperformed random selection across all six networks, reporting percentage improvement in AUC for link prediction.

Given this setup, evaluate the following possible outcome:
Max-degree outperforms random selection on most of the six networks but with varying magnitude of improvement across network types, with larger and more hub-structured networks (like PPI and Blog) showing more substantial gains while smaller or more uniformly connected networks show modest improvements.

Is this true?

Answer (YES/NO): NO